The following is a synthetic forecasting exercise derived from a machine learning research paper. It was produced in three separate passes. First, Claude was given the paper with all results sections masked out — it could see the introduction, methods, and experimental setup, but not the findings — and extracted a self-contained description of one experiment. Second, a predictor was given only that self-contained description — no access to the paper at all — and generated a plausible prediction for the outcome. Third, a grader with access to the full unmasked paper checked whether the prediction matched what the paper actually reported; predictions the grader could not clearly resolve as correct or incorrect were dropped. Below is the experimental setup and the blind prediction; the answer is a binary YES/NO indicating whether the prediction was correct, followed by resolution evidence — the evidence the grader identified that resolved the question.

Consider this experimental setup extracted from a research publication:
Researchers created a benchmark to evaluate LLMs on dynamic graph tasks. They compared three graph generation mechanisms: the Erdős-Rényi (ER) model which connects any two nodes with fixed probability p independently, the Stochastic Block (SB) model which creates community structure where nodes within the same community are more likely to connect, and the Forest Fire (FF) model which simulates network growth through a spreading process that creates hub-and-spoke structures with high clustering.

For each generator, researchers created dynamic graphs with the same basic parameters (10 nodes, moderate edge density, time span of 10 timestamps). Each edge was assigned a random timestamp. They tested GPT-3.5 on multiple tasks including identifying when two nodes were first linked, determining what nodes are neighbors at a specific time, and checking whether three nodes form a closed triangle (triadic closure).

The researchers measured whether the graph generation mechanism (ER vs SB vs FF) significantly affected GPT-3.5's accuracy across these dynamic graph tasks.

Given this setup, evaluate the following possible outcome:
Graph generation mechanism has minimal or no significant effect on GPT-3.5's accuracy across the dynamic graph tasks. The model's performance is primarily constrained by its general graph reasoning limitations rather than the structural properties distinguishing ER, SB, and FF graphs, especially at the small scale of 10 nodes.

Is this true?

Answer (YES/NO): YES